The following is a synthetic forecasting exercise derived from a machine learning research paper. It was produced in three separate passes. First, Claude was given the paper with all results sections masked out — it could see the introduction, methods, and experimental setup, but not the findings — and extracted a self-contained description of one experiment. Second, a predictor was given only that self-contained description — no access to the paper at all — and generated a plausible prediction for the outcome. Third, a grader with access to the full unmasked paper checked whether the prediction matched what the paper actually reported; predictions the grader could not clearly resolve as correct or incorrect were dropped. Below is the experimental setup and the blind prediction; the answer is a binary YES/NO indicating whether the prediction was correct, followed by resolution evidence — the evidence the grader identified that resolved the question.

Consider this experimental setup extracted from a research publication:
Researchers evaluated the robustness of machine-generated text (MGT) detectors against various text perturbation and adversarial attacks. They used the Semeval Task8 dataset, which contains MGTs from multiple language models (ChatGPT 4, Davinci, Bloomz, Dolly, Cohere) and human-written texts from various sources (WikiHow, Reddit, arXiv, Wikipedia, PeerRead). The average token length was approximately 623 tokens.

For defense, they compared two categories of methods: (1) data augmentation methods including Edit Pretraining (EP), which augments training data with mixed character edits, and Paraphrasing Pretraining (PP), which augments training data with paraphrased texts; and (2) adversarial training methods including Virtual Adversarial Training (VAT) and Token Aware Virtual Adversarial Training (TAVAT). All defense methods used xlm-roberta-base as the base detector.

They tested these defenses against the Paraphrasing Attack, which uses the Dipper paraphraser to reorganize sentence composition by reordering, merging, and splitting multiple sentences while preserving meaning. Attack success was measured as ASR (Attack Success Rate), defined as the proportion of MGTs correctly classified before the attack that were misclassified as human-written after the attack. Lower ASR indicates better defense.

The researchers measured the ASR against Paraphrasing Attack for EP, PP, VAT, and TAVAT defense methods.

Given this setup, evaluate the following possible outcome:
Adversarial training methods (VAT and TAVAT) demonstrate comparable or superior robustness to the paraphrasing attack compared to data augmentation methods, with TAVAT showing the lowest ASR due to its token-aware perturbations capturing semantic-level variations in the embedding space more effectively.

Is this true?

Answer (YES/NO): NO